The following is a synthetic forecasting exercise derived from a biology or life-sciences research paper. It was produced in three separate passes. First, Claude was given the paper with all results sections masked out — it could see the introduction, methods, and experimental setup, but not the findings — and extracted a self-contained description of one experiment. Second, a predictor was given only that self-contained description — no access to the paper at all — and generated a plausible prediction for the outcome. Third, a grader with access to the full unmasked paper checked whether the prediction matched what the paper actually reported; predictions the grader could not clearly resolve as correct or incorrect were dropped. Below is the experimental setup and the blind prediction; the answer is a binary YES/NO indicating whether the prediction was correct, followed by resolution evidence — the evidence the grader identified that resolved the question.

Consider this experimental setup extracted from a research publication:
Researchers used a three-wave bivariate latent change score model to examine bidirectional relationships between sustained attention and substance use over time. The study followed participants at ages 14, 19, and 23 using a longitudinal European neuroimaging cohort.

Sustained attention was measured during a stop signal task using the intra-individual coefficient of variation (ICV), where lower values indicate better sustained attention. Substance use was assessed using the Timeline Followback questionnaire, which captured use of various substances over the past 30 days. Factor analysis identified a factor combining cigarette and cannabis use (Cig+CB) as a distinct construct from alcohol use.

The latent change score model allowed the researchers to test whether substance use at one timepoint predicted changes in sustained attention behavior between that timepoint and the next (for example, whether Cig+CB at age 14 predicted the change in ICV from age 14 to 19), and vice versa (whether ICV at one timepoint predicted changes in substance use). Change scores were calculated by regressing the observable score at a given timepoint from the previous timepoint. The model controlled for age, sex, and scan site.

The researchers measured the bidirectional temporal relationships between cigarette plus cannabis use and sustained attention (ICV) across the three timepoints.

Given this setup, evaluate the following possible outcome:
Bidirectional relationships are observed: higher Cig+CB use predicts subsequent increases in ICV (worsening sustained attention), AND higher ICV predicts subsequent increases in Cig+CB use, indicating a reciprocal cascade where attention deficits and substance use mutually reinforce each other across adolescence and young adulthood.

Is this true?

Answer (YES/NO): NO